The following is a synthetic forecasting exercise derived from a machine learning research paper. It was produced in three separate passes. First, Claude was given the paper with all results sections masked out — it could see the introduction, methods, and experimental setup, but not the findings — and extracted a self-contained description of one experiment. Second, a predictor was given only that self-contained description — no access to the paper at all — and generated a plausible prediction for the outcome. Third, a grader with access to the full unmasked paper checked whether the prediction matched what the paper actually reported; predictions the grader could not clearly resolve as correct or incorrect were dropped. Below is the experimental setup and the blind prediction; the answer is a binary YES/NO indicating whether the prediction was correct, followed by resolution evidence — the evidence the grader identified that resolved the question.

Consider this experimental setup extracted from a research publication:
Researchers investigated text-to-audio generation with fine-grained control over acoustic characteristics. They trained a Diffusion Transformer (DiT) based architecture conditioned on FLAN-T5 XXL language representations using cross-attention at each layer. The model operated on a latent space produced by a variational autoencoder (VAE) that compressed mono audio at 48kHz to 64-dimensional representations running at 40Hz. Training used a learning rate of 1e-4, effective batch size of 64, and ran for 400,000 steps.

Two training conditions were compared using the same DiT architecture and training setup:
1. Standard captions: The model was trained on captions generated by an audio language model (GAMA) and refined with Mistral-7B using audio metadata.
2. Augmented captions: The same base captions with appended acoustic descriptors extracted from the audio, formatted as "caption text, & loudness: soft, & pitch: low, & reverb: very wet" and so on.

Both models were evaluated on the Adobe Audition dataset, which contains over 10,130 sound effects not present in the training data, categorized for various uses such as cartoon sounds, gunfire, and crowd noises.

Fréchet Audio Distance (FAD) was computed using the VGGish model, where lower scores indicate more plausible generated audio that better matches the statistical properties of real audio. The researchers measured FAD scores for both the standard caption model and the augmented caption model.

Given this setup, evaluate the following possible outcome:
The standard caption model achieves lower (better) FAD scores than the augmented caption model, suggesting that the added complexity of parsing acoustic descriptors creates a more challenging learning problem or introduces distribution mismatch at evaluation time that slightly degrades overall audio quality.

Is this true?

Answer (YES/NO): YES